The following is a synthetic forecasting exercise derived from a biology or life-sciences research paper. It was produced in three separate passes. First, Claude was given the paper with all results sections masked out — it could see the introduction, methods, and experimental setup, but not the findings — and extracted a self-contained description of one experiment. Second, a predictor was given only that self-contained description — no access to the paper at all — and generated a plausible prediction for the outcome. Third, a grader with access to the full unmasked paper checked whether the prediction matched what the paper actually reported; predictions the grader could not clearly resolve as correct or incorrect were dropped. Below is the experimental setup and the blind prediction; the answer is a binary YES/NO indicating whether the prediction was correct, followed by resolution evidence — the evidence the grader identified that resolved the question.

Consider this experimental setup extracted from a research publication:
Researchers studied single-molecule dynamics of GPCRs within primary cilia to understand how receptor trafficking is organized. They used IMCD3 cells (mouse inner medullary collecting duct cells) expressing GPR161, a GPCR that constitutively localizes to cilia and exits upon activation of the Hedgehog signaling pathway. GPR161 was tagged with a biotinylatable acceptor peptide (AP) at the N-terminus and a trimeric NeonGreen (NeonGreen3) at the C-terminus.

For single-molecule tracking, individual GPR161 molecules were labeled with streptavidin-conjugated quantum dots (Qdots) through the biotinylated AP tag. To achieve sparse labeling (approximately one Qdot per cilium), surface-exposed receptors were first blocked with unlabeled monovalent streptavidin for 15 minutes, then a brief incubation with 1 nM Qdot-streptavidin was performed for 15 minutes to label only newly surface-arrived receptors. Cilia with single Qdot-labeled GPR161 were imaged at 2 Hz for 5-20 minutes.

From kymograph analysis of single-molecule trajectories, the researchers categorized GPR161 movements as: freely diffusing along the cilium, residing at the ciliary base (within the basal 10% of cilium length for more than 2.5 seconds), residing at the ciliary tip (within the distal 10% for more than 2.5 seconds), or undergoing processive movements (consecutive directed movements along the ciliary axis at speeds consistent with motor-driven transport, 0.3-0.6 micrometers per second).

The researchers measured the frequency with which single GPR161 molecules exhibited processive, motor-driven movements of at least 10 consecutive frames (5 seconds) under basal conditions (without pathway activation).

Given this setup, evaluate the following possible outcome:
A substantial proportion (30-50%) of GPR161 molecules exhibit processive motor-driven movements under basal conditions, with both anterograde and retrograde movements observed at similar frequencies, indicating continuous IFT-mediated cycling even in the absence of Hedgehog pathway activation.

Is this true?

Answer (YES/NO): NO